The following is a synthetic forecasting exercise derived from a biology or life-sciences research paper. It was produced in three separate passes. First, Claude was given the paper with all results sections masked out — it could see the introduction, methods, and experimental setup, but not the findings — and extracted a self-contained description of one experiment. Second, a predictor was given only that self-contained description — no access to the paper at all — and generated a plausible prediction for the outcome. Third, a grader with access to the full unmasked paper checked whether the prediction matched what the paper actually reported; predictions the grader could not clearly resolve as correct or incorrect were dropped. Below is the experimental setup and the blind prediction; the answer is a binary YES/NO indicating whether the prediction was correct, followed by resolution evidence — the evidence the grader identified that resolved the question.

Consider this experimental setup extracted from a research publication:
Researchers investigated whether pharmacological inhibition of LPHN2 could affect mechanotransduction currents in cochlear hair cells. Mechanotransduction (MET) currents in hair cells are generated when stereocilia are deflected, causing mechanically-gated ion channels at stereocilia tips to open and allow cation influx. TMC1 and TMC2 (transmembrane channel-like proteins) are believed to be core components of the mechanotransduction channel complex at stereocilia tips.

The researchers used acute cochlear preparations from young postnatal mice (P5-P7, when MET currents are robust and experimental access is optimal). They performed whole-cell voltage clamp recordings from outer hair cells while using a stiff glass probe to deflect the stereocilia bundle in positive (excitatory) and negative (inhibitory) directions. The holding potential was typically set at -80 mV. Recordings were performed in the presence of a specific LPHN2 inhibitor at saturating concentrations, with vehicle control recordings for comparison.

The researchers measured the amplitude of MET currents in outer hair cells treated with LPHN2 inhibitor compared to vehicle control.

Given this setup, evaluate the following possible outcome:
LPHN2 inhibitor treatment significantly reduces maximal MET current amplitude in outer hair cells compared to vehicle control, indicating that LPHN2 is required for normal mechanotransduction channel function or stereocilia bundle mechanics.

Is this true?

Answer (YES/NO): YES